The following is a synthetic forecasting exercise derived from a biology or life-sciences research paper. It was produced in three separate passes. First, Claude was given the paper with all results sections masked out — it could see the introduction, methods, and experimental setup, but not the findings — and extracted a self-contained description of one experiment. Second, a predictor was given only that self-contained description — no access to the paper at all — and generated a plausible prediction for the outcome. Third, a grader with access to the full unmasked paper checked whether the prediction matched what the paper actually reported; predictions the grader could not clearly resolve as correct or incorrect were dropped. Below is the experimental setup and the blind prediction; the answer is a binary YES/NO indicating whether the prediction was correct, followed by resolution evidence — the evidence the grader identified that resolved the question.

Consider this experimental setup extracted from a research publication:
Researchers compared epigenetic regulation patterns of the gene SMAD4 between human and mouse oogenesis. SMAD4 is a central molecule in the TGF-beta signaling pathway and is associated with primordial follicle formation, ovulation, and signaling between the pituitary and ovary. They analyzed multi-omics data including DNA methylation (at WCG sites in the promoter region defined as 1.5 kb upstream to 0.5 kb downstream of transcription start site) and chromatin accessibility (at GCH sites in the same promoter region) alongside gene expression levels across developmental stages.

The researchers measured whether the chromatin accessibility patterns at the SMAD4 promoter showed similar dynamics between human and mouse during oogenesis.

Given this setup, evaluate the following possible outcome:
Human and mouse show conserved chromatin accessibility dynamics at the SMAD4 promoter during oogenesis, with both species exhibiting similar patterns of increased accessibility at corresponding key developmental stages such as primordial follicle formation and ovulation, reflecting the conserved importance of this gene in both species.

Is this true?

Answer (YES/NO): NO